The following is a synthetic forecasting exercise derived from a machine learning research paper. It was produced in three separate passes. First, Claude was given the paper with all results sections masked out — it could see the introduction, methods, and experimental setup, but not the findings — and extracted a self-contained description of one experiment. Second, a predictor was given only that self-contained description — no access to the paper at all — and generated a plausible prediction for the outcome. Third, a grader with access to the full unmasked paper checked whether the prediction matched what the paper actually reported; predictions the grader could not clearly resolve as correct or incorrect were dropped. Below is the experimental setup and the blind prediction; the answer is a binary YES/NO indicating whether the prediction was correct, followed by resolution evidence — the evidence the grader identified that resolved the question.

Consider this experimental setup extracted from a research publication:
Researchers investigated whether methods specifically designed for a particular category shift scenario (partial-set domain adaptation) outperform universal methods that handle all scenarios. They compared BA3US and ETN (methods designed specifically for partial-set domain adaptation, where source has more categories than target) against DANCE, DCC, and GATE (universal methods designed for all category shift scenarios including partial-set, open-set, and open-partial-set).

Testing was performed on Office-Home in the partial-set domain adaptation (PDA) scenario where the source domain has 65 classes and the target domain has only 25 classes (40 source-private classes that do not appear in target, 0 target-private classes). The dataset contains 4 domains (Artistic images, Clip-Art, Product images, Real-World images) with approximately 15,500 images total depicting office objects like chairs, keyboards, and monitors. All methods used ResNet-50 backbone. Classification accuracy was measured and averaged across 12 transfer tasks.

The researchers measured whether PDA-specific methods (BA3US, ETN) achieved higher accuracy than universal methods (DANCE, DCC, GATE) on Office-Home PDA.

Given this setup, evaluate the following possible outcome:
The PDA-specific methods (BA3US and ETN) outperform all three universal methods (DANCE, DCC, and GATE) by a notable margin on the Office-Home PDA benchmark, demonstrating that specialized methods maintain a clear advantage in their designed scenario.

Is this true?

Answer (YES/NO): NO